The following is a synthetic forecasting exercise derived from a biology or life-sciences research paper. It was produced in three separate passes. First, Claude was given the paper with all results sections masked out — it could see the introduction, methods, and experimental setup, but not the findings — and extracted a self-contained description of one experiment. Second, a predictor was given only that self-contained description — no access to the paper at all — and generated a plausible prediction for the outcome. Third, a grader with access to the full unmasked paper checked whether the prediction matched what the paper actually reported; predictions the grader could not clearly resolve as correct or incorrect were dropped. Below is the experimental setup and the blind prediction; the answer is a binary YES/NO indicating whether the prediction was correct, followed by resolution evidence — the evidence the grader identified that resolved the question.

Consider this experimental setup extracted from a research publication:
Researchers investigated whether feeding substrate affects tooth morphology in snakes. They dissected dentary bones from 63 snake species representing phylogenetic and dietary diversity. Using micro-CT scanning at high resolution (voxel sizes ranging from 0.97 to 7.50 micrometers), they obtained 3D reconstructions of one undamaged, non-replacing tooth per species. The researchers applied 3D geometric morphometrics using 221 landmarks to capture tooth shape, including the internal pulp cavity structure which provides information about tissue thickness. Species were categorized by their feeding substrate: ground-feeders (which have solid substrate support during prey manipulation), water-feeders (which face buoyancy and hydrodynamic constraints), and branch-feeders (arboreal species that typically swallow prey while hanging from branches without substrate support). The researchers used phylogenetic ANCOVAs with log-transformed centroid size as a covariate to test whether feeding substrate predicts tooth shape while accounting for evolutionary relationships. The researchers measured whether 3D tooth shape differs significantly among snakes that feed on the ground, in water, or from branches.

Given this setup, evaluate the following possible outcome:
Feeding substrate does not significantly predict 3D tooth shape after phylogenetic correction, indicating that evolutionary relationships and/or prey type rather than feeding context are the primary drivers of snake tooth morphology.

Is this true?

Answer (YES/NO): NO